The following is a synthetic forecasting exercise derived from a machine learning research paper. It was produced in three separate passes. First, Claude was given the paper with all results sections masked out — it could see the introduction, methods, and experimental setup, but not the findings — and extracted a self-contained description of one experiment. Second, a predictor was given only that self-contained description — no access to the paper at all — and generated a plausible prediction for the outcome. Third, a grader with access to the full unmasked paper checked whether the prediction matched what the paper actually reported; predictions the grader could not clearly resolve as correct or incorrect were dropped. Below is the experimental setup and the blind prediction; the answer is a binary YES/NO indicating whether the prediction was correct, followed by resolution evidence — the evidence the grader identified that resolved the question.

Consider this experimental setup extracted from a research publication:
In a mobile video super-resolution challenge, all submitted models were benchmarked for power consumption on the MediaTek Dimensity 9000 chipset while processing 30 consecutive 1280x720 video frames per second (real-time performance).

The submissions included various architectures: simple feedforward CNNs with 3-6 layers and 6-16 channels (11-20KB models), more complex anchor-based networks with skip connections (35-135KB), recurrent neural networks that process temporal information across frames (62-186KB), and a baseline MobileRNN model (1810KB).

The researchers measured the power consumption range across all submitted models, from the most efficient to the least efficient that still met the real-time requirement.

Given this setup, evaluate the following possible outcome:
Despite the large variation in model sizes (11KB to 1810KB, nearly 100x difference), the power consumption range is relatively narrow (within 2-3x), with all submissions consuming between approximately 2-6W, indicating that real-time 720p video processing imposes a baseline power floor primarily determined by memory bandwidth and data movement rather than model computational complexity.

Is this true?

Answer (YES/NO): NO